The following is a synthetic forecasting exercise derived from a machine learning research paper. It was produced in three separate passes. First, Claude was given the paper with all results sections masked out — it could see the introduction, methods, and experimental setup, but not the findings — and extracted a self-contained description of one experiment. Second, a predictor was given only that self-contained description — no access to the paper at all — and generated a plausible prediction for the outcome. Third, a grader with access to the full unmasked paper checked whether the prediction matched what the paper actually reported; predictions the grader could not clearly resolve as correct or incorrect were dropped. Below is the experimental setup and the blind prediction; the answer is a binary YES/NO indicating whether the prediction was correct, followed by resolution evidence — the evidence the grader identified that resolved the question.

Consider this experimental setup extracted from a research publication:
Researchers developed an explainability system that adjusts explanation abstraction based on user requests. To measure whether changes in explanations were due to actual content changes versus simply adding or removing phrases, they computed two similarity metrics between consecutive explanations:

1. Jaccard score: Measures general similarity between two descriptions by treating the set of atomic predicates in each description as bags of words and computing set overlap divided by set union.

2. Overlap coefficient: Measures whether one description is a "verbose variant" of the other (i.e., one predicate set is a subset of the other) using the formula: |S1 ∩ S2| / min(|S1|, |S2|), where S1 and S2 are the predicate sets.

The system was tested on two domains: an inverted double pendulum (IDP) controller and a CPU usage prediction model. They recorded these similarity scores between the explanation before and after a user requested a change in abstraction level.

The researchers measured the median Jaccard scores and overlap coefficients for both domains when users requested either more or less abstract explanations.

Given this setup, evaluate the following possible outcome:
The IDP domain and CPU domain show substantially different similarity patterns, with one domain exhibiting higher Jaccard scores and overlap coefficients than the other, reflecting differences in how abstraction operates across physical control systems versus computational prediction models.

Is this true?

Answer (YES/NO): YES